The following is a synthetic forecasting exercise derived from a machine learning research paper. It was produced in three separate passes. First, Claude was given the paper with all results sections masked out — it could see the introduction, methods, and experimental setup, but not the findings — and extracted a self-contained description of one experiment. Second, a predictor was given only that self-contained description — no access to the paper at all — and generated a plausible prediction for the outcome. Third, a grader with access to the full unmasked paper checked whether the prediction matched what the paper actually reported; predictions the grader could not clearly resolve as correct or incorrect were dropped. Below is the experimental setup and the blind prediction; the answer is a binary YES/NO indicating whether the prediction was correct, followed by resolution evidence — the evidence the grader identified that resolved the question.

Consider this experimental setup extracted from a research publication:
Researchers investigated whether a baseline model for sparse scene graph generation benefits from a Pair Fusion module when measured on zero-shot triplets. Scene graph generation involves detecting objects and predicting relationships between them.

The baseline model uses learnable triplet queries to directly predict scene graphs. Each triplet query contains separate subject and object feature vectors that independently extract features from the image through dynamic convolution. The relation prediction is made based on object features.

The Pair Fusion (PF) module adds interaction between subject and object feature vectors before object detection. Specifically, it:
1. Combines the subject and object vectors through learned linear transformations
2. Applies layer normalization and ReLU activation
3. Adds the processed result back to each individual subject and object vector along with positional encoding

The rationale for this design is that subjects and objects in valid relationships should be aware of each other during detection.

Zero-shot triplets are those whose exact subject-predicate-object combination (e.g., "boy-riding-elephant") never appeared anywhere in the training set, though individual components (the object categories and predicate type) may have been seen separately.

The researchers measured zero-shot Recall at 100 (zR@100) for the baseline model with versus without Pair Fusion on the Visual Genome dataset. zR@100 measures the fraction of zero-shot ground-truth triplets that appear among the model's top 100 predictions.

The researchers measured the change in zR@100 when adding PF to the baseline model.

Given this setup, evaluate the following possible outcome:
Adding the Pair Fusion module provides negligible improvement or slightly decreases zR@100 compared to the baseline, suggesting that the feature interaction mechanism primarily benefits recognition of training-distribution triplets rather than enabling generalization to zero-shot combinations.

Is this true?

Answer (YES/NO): YES